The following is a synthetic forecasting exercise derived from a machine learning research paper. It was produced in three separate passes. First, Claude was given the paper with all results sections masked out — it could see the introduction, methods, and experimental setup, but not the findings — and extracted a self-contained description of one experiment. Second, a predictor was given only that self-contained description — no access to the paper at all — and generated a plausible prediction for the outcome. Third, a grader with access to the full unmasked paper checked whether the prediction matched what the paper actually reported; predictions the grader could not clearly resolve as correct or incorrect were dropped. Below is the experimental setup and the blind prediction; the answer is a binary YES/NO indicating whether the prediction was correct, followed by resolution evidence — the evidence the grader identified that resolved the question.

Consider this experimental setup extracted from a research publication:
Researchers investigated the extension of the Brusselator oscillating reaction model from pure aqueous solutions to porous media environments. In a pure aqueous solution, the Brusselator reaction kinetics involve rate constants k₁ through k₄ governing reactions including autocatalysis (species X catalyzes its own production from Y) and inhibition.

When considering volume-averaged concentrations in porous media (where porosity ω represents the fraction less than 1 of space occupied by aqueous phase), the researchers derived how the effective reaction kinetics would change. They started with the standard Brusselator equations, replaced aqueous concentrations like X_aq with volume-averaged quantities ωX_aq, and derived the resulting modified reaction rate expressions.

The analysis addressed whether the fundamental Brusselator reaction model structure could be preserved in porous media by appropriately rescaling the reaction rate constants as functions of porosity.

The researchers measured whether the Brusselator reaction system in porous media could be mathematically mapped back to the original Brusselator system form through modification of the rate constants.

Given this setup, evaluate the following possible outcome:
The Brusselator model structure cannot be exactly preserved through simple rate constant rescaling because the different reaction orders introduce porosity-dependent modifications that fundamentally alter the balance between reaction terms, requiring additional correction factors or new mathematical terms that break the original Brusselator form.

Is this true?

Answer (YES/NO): NO